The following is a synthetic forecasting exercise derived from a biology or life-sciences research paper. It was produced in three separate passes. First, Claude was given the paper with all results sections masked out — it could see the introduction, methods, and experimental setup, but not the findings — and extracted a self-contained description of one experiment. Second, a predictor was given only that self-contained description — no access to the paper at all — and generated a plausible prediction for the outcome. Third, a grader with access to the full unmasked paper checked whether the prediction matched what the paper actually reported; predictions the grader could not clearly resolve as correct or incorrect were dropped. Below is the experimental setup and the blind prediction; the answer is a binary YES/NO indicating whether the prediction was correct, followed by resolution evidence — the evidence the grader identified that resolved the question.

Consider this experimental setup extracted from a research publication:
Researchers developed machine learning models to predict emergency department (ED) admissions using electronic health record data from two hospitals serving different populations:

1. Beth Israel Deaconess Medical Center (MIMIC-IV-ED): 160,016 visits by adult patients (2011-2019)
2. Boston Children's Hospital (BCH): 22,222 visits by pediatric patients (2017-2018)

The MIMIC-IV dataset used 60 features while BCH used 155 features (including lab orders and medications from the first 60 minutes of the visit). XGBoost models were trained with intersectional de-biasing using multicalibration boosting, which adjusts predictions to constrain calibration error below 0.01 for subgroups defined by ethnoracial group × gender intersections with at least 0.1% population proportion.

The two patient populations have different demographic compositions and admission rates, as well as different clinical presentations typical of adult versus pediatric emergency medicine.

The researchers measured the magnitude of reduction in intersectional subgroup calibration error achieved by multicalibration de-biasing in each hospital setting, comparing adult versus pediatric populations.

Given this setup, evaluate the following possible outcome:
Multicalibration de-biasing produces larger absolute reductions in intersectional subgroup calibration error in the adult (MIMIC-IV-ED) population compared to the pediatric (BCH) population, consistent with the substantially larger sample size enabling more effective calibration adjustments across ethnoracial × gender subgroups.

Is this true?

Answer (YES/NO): NO